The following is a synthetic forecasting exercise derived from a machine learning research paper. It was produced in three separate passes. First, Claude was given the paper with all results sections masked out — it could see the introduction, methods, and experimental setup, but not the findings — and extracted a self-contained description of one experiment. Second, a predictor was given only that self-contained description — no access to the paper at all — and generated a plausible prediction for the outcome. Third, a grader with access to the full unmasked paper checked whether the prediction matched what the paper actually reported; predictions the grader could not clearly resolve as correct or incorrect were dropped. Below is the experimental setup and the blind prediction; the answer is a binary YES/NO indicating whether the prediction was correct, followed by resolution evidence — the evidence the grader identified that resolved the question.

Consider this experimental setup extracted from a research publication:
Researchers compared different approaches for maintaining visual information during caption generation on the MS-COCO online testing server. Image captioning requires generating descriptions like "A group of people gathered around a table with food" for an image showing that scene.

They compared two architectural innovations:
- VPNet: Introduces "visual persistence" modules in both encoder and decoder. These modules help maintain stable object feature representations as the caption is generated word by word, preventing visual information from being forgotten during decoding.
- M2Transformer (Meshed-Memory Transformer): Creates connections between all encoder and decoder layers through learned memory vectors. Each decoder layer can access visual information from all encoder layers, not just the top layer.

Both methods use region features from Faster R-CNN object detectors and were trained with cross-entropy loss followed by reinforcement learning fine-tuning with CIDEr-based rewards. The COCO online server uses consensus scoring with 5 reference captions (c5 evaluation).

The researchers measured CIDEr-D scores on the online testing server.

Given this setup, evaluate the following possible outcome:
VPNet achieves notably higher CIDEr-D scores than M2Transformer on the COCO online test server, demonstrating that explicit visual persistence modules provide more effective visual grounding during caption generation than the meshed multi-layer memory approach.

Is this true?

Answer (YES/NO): NO